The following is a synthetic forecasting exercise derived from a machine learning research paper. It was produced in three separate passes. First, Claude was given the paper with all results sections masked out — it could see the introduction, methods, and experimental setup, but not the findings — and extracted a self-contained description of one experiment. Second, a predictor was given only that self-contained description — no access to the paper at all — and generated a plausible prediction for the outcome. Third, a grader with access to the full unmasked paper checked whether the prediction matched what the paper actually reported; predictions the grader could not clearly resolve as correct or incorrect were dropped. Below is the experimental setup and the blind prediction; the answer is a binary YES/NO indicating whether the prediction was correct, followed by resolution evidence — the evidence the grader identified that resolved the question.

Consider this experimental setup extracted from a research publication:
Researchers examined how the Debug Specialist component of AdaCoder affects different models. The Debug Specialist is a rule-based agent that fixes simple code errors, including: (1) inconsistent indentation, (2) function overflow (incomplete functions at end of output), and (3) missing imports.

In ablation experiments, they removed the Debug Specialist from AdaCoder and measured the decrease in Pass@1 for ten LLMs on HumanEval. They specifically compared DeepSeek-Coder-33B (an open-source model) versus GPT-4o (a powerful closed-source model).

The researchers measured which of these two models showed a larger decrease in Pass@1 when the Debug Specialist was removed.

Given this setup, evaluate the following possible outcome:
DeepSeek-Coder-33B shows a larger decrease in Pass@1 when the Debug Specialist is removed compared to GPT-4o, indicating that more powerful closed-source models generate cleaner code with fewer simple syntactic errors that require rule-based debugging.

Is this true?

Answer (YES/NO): YES